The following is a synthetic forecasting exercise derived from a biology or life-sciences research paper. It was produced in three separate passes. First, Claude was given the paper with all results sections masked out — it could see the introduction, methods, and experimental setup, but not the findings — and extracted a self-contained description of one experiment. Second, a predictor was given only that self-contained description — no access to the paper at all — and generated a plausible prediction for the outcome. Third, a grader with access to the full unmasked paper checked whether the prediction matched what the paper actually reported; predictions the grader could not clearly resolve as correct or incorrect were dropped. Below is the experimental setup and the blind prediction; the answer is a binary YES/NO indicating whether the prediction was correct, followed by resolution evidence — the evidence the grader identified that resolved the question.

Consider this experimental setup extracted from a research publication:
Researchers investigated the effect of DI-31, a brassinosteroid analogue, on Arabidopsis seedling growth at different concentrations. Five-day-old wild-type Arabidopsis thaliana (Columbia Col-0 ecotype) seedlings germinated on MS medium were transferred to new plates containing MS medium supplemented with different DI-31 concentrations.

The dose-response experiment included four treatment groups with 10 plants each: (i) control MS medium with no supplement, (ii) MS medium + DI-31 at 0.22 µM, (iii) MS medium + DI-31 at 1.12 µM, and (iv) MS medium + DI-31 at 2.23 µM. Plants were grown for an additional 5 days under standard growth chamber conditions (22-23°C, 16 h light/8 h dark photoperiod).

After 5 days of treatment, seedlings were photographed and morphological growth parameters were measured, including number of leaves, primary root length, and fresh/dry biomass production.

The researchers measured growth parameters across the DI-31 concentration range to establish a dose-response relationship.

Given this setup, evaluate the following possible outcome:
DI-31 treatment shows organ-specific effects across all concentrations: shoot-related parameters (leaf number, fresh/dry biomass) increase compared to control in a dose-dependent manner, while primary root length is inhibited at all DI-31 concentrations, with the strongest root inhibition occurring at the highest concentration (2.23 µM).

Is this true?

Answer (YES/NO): NO